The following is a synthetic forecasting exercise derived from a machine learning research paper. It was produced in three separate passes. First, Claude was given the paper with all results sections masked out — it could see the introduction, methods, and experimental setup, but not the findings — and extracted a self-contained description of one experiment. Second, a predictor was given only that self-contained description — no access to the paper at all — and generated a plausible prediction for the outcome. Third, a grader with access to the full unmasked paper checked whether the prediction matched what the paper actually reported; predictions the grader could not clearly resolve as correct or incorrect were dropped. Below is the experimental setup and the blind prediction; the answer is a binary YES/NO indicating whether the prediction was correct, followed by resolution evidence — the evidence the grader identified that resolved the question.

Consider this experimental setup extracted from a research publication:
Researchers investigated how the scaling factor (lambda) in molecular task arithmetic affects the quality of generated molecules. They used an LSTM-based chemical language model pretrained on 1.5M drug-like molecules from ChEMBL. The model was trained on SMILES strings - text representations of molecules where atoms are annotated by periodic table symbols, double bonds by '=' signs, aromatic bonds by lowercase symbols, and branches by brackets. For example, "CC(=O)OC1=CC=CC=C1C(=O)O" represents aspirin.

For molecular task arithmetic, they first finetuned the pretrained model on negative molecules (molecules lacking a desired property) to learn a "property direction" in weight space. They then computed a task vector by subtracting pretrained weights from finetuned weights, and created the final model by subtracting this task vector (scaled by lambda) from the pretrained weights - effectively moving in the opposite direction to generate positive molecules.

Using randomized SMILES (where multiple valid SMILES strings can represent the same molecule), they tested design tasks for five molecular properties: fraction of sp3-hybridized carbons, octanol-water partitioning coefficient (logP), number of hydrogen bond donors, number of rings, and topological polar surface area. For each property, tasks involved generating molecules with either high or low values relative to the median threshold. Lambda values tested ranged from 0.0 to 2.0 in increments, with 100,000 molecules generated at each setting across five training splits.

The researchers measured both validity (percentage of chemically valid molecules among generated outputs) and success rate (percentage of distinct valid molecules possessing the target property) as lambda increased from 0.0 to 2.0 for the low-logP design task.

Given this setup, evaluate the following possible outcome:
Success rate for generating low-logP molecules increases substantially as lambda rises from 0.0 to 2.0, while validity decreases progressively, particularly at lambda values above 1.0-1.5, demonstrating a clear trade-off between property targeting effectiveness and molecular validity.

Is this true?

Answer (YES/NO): NO